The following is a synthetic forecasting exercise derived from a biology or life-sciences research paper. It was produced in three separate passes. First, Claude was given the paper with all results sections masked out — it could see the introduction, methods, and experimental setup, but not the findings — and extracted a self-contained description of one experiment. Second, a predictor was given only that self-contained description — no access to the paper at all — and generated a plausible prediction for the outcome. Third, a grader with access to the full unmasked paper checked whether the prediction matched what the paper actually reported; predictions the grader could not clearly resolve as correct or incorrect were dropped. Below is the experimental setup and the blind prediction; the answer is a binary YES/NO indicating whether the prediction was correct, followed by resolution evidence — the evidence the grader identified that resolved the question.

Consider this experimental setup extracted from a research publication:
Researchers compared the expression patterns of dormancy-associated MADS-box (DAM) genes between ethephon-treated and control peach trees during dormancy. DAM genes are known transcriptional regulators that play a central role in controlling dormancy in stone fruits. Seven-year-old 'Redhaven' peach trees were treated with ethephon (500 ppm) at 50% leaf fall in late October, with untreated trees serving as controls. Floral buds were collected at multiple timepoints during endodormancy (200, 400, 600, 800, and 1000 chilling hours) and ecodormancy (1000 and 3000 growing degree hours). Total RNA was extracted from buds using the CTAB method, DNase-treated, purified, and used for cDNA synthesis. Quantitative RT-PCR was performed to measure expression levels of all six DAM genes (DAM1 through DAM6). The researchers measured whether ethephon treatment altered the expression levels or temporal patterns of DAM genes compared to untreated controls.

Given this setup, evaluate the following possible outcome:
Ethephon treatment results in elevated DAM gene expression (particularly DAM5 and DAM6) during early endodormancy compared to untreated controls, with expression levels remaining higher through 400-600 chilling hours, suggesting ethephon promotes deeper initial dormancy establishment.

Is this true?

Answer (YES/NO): NO